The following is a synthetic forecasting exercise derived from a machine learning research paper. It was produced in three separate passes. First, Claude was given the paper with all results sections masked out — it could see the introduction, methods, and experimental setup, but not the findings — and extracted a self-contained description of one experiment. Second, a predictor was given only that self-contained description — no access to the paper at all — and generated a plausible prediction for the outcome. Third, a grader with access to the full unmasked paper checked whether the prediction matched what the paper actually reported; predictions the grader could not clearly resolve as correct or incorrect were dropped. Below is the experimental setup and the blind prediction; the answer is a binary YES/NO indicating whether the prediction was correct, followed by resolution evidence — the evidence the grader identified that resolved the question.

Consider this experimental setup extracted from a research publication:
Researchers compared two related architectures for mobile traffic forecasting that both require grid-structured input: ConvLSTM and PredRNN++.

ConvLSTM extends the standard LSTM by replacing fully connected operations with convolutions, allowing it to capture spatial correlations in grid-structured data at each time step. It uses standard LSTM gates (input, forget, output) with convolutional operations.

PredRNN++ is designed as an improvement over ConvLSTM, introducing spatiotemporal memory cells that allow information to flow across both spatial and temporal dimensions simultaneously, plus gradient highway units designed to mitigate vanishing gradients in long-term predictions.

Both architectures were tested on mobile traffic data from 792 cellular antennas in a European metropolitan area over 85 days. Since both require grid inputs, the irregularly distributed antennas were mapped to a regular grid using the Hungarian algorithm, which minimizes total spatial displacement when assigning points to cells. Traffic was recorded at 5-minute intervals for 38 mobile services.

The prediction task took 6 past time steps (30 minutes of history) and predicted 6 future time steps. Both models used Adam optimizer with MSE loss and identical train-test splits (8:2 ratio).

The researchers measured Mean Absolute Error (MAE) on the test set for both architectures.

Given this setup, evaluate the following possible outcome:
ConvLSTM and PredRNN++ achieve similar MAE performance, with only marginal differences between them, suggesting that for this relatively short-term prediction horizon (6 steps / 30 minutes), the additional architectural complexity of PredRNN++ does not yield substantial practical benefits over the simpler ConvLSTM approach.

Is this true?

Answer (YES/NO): YES